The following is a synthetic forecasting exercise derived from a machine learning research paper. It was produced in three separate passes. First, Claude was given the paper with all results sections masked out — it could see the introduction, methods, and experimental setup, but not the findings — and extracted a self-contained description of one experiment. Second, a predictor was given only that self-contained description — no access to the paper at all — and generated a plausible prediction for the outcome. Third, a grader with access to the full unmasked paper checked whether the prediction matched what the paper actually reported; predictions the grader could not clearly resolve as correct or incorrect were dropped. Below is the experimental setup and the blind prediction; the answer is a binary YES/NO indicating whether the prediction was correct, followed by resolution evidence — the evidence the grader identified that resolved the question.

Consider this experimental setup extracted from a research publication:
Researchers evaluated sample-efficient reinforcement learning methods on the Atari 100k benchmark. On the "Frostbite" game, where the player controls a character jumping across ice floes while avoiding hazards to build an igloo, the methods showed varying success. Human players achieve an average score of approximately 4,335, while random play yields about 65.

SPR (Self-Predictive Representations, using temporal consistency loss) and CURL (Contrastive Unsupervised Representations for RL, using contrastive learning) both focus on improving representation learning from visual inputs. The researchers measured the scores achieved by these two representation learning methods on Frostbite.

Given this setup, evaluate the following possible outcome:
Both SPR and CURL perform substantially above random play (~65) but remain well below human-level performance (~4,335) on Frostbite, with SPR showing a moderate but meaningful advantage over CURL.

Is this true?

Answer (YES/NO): YES